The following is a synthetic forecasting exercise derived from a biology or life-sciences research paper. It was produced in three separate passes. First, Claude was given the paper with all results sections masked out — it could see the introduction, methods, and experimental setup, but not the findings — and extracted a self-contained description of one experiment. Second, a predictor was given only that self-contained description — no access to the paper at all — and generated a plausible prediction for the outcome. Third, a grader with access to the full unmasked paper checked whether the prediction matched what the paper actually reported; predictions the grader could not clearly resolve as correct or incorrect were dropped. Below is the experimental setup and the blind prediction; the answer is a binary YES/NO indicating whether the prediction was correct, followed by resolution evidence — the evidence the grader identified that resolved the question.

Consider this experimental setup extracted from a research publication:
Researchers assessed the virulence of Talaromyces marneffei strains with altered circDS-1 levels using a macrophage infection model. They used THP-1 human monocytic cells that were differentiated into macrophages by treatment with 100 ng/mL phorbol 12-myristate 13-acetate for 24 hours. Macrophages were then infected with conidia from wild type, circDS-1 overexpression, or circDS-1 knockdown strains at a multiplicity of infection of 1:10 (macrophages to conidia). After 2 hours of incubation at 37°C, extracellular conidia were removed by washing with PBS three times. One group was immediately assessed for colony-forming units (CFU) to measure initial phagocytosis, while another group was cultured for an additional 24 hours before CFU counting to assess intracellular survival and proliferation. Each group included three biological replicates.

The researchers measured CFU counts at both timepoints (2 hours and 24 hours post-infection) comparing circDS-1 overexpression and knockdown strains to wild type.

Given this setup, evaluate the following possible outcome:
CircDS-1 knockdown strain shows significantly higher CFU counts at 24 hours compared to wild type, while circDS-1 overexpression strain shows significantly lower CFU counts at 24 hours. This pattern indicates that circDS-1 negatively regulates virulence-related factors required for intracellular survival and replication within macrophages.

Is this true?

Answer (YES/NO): NO